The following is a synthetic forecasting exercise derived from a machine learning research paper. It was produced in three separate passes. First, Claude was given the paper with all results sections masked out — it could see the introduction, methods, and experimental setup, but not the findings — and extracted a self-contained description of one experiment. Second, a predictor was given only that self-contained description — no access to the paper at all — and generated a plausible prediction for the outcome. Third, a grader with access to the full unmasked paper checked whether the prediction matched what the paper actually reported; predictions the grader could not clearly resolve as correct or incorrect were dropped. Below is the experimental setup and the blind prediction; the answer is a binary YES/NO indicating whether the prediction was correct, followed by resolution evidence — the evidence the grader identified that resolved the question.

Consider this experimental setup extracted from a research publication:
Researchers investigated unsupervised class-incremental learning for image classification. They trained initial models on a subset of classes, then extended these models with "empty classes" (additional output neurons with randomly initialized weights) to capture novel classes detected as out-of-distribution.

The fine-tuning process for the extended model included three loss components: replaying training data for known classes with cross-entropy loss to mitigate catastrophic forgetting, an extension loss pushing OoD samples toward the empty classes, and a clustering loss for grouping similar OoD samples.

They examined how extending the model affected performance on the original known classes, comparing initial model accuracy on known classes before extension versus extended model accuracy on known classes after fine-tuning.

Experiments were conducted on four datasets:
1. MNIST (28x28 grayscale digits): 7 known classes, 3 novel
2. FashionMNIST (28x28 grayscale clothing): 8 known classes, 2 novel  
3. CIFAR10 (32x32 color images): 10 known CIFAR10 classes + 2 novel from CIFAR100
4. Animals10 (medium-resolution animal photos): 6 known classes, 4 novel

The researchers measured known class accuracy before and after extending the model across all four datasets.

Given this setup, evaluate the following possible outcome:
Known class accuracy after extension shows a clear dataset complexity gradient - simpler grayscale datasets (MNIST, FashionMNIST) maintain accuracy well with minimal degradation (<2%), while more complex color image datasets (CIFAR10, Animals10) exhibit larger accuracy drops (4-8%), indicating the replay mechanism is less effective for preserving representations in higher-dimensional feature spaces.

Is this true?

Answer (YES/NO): NO